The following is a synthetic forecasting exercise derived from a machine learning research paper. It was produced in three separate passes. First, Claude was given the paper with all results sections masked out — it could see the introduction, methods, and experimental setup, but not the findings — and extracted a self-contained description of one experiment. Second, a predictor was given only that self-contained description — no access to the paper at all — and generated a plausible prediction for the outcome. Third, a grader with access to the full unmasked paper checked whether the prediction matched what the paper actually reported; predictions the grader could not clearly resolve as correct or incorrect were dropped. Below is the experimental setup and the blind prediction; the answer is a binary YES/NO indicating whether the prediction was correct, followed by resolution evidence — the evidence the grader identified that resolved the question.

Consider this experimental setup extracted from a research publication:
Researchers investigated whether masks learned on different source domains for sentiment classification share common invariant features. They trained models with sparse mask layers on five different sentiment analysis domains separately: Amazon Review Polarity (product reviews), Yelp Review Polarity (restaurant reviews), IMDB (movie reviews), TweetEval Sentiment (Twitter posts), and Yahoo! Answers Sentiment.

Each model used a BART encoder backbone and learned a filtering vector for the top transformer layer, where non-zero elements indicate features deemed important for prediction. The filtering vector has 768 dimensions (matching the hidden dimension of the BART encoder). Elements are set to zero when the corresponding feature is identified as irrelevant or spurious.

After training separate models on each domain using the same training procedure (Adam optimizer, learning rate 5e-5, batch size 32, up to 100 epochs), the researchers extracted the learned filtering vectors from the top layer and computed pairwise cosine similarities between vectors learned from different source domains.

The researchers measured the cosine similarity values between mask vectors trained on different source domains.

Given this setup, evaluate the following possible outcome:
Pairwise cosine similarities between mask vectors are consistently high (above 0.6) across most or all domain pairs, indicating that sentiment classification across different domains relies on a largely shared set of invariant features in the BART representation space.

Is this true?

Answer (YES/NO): YES